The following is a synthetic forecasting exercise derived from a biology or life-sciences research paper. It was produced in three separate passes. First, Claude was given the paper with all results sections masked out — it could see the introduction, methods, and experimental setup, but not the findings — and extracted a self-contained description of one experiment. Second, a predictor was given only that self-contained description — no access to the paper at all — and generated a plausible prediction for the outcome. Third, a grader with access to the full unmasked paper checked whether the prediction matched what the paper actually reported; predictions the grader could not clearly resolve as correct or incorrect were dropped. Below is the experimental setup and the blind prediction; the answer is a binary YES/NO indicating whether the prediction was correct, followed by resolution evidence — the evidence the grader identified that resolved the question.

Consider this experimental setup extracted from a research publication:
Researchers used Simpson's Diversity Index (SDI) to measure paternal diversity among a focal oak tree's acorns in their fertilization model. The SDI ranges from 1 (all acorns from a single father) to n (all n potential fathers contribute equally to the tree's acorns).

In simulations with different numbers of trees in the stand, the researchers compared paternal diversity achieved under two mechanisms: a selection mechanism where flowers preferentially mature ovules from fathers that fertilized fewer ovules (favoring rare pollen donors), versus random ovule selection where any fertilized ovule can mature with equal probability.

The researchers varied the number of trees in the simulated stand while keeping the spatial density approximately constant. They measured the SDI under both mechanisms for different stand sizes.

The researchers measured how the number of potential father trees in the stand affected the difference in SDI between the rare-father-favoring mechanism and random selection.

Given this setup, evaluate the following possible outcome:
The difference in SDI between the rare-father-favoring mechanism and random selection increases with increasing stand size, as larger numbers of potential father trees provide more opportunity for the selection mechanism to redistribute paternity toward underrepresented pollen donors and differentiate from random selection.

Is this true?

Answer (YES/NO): YES